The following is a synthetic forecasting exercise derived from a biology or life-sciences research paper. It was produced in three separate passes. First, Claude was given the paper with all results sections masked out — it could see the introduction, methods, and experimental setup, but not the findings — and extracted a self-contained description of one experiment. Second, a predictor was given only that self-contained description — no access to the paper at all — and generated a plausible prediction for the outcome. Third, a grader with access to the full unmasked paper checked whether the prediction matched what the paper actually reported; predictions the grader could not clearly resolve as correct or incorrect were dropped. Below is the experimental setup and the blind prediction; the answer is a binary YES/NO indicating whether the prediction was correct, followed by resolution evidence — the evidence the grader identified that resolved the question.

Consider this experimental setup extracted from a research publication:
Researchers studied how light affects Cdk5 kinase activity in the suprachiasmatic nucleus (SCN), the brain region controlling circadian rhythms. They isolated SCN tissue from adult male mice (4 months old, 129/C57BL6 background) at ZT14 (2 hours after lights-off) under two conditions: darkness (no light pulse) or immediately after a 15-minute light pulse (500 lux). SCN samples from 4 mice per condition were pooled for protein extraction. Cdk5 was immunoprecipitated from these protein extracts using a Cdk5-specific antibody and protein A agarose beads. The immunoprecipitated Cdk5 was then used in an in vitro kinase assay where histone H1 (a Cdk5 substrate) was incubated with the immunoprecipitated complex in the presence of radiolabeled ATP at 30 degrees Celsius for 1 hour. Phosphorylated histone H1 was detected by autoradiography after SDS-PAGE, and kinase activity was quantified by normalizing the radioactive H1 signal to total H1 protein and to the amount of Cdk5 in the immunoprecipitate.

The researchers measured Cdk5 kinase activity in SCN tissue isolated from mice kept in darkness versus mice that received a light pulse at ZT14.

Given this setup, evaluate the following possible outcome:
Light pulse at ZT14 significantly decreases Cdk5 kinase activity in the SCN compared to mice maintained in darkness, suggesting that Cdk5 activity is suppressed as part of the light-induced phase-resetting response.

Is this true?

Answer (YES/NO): YES